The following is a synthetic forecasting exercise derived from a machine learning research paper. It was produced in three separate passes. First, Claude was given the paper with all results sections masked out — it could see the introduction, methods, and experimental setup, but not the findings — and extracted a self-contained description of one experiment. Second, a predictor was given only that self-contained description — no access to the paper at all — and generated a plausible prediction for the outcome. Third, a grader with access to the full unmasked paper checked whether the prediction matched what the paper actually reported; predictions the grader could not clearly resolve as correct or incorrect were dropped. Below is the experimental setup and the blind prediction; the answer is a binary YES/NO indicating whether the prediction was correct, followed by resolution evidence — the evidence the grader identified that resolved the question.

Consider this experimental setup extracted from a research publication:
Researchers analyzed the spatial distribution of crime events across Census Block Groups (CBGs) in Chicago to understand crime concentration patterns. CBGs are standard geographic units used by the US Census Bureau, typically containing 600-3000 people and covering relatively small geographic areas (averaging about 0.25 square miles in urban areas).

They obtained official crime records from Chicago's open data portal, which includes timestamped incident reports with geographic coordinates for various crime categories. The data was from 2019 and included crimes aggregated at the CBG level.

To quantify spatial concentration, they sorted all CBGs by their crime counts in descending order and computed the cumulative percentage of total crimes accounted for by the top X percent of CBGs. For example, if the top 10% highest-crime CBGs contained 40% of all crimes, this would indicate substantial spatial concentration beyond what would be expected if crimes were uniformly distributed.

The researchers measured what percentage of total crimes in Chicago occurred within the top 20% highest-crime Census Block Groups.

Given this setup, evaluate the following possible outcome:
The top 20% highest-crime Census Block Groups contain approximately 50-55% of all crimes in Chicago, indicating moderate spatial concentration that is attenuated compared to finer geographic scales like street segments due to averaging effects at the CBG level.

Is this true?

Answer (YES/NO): YES